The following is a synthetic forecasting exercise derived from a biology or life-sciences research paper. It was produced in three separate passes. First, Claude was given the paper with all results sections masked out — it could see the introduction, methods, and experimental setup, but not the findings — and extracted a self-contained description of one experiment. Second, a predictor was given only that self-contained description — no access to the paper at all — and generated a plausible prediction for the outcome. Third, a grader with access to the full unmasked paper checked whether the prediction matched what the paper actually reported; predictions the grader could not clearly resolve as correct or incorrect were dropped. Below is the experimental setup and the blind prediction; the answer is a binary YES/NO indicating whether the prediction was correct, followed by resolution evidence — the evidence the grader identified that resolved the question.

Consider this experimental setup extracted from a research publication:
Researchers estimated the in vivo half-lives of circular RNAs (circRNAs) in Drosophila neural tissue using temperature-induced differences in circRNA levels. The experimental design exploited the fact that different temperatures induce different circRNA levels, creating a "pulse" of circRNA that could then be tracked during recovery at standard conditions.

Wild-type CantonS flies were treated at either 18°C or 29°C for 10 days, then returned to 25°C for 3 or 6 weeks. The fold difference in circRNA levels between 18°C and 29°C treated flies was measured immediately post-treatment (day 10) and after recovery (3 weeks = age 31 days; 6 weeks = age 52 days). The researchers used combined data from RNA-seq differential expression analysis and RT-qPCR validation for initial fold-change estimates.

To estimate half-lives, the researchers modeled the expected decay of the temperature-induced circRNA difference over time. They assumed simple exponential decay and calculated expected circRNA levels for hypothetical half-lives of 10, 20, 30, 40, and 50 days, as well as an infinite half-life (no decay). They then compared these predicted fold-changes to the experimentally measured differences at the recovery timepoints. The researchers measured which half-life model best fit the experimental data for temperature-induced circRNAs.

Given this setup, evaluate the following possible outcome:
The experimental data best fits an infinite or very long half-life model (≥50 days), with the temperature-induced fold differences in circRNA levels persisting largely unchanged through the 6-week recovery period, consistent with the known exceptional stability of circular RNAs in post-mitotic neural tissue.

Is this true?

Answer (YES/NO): NO